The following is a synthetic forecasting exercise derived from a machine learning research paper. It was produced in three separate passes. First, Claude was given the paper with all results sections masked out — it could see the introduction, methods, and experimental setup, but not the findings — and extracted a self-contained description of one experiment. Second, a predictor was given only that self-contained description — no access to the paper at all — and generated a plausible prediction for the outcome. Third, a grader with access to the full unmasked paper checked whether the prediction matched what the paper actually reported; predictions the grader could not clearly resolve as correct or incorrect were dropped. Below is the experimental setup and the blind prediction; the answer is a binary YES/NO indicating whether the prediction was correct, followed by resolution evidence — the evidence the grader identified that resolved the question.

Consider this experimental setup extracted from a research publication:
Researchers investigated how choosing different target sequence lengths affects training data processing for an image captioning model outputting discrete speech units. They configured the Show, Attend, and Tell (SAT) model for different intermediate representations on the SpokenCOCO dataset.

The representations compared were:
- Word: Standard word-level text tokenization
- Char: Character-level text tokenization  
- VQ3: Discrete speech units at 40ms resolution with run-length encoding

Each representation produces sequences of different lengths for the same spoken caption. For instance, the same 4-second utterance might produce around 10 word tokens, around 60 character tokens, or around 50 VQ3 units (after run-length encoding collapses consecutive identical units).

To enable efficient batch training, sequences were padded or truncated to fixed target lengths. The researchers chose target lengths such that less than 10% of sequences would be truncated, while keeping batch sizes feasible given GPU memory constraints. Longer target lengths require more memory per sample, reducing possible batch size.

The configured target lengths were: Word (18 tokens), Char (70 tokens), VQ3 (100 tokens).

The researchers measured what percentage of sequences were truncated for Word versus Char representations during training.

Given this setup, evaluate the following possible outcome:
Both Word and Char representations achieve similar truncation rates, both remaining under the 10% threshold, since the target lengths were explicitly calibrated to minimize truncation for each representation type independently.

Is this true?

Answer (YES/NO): YES